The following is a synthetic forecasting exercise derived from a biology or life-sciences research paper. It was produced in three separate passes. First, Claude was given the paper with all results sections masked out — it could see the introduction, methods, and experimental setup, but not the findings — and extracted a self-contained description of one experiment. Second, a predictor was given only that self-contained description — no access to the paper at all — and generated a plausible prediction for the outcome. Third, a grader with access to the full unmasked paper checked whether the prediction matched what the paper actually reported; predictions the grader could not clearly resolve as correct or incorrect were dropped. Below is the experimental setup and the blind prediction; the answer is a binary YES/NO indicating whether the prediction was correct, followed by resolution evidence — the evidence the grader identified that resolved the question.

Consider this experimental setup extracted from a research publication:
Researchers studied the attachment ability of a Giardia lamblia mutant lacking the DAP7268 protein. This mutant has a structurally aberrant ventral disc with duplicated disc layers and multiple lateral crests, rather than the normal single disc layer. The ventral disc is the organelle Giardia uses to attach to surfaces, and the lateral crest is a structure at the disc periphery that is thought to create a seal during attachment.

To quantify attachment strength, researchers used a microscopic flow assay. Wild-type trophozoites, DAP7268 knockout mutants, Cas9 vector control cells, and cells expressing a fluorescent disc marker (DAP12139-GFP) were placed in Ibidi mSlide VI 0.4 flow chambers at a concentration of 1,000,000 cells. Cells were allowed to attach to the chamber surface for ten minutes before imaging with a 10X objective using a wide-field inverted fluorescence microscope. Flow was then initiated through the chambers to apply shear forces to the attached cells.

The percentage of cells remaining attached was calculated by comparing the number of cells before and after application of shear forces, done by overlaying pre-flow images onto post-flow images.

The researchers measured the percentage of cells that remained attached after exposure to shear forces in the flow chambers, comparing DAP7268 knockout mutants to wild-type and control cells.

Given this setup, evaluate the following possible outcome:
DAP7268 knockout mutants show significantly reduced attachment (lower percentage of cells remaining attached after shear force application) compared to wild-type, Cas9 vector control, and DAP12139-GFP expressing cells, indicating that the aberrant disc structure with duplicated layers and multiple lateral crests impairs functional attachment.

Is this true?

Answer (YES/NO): YES